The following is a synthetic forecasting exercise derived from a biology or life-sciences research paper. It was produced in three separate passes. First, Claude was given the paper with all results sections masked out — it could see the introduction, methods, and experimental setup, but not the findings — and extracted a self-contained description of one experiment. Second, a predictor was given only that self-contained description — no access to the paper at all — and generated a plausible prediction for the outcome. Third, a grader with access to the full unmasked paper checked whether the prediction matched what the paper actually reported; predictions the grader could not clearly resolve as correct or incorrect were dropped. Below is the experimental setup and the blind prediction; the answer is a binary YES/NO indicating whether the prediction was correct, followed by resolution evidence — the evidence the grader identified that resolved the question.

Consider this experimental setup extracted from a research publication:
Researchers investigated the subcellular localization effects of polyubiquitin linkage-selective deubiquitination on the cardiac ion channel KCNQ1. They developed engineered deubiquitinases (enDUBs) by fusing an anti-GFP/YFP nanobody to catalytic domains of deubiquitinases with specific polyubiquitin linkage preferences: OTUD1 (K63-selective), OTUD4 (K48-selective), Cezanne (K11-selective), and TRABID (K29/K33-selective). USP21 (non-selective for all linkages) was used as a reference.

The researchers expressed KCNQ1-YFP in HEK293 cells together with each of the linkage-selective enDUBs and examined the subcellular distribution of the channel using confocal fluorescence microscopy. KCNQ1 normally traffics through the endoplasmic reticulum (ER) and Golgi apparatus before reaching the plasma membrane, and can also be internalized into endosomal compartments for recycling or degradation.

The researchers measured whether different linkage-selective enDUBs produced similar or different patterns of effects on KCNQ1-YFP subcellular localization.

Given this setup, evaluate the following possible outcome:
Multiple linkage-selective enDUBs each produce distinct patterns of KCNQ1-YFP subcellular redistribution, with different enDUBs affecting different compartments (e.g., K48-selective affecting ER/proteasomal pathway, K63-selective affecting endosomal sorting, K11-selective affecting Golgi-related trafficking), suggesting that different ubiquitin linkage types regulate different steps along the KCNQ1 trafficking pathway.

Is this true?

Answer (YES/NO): NO